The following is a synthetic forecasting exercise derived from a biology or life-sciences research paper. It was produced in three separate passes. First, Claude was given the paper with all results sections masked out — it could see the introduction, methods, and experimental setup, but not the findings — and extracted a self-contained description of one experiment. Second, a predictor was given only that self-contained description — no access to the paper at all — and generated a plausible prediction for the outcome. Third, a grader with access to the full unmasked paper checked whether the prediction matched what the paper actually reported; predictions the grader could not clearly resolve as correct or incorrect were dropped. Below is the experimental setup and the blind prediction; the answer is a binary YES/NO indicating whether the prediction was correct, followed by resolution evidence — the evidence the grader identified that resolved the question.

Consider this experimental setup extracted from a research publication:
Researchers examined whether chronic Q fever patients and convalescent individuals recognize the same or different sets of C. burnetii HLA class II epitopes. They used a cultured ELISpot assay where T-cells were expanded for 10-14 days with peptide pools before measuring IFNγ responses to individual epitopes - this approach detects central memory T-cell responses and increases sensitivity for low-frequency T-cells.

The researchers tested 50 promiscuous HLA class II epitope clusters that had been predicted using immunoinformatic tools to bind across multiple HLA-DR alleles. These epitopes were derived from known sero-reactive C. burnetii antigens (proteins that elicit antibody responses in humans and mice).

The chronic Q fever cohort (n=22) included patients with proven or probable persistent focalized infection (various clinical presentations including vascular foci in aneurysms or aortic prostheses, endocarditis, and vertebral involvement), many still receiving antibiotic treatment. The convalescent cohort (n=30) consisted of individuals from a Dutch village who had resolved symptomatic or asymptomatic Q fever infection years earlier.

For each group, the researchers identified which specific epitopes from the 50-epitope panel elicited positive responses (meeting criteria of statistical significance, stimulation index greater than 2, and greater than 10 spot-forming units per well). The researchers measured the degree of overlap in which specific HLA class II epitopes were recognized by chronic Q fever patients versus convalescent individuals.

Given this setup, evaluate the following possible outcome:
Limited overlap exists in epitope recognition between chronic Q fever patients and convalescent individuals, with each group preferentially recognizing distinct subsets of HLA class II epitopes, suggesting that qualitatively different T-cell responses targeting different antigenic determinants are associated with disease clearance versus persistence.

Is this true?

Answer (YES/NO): NO